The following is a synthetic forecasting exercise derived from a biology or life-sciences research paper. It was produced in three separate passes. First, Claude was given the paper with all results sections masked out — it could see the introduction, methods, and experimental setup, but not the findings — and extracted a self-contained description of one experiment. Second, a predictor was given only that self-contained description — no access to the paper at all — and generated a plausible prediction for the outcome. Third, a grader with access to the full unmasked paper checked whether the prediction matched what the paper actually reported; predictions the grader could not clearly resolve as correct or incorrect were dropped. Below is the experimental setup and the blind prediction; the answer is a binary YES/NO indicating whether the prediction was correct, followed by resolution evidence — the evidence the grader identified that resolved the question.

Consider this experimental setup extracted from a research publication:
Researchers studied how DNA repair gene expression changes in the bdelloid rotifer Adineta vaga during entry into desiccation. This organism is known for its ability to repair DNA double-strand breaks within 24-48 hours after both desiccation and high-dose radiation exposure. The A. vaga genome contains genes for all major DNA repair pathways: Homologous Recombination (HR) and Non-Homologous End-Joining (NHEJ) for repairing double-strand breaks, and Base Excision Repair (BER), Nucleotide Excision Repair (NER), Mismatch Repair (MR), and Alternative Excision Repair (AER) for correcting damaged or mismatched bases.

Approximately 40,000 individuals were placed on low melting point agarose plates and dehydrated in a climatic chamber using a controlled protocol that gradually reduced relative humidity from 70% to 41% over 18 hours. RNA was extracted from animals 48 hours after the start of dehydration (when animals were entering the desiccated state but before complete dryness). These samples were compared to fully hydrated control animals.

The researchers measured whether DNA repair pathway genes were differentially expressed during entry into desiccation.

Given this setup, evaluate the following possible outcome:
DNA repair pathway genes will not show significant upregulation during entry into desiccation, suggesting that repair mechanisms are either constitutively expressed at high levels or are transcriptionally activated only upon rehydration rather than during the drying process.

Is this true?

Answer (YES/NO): YES